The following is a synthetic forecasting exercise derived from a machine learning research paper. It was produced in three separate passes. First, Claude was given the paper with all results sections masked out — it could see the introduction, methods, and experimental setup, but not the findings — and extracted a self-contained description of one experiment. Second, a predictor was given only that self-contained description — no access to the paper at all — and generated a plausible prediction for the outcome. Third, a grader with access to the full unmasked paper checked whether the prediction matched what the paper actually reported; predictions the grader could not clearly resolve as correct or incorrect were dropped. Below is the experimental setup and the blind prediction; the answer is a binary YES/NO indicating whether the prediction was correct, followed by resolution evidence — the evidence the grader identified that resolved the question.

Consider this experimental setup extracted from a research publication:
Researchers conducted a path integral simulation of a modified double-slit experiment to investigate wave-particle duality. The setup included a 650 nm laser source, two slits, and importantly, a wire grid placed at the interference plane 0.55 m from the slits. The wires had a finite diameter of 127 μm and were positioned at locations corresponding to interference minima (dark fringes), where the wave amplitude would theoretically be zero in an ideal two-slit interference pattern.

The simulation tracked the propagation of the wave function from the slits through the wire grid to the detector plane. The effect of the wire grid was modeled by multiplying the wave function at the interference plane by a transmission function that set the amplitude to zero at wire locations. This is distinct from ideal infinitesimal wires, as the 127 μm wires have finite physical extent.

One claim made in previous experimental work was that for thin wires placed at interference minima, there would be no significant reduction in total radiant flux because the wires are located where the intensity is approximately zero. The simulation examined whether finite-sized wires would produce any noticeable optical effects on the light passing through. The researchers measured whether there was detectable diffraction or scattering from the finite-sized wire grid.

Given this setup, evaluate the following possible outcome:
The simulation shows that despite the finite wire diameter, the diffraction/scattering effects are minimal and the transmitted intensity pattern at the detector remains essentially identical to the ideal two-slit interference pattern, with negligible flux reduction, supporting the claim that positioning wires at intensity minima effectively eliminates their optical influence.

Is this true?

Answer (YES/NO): NO